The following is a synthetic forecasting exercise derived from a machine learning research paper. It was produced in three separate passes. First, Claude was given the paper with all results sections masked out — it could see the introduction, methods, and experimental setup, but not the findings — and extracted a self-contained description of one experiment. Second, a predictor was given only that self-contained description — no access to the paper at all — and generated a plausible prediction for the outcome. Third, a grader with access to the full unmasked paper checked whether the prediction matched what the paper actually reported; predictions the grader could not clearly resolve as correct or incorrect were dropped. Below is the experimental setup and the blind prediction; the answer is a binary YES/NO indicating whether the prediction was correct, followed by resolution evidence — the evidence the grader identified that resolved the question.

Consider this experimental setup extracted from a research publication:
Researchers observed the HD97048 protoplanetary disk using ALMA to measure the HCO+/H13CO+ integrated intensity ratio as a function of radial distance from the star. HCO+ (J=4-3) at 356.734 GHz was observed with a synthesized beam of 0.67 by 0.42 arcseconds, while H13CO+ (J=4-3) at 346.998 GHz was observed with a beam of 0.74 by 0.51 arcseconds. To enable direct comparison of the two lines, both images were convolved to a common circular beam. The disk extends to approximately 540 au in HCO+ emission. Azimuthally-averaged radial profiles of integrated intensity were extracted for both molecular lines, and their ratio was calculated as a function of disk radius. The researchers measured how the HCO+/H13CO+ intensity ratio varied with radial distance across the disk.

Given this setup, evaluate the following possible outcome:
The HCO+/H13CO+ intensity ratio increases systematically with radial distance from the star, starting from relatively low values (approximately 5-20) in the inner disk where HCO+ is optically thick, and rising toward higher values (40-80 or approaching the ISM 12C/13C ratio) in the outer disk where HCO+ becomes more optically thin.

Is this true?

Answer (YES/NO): NO